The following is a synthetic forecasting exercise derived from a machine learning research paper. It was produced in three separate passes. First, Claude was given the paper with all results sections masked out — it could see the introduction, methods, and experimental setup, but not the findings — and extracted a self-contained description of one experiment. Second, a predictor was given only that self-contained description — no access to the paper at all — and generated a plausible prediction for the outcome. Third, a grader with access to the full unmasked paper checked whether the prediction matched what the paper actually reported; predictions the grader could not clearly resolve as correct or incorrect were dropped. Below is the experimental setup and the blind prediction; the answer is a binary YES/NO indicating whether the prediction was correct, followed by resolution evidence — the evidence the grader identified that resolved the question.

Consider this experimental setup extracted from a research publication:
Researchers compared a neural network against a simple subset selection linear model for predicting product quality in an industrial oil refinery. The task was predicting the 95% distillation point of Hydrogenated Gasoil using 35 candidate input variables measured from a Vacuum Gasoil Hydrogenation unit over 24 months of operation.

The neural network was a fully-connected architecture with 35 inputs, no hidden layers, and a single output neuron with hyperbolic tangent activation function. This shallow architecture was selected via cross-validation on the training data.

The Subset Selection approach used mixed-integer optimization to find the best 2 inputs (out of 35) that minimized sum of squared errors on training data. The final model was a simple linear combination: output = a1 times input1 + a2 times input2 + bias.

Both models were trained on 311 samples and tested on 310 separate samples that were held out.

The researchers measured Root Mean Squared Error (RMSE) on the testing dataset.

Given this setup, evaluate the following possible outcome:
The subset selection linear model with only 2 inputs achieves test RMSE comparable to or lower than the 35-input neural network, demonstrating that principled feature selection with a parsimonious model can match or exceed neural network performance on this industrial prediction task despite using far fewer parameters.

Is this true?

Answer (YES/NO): YES